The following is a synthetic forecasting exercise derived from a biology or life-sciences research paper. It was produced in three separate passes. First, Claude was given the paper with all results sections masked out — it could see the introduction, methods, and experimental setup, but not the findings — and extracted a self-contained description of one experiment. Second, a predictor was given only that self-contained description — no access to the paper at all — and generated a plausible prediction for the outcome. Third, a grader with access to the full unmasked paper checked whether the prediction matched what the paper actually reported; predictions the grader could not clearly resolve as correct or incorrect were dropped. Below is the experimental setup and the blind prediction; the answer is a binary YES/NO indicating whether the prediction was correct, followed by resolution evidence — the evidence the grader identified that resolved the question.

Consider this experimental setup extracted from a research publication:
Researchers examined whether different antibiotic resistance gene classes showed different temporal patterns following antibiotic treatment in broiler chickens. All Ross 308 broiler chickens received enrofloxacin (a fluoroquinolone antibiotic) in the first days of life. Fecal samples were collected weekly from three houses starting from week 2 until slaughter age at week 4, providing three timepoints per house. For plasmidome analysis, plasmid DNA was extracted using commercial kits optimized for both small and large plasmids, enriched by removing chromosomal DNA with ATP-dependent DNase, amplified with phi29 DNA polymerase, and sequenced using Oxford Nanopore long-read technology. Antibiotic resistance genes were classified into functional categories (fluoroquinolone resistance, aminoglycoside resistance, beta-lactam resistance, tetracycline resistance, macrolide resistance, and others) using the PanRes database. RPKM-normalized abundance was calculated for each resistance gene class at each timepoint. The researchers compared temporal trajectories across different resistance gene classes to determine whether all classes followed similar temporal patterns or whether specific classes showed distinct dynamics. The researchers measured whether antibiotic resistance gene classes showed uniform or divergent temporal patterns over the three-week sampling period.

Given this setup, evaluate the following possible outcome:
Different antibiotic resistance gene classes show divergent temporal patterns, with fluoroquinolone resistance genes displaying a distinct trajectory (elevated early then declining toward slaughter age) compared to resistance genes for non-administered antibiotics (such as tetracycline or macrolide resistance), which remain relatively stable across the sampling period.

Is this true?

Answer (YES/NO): NO